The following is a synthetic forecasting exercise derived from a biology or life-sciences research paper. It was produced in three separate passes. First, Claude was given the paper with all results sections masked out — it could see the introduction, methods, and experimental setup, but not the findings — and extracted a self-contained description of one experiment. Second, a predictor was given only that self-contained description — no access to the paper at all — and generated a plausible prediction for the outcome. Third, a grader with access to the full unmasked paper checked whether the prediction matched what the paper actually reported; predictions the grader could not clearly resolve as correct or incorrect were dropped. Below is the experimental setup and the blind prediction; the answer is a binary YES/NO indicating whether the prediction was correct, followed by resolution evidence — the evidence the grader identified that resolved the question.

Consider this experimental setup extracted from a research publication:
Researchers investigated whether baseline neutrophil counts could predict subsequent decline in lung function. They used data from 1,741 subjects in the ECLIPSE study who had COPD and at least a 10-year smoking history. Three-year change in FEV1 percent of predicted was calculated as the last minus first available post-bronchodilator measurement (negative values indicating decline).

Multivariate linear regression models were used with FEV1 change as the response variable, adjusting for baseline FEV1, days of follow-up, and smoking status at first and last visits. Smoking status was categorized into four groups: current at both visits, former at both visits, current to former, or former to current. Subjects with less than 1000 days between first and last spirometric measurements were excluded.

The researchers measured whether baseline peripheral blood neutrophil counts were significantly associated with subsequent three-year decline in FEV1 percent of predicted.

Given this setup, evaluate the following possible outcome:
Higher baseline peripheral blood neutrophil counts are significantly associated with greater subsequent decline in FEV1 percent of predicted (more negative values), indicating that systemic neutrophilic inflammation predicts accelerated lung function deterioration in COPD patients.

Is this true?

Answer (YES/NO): NO